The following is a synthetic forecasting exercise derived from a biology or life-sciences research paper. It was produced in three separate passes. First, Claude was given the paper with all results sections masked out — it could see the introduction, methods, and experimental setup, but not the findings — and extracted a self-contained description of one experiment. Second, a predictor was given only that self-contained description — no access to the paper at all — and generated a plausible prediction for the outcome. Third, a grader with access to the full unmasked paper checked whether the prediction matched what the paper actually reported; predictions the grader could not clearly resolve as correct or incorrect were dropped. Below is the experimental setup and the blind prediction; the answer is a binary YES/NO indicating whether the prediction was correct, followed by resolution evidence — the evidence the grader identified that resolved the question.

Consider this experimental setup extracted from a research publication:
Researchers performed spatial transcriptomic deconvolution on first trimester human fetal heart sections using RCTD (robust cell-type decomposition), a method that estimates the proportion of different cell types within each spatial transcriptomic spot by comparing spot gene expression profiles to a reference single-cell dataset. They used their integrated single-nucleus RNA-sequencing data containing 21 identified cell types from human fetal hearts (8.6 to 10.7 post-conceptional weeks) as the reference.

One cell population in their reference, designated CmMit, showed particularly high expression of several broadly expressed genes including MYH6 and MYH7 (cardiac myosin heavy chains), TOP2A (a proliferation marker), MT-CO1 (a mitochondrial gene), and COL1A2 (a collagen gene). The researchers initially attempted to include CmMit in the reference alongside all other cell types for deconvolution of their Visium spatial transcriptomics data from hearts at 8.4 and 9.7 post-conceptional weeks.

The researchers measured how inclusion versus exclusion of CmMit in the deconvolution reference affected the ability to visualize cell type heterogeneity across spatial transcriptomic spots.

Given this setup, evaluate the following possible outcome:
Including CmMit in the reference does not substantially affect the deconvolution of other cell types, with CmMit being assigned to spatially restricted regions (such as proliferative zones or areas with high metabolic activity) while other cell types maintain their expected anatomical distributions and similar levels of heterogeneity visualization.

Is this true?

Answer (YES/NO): NO